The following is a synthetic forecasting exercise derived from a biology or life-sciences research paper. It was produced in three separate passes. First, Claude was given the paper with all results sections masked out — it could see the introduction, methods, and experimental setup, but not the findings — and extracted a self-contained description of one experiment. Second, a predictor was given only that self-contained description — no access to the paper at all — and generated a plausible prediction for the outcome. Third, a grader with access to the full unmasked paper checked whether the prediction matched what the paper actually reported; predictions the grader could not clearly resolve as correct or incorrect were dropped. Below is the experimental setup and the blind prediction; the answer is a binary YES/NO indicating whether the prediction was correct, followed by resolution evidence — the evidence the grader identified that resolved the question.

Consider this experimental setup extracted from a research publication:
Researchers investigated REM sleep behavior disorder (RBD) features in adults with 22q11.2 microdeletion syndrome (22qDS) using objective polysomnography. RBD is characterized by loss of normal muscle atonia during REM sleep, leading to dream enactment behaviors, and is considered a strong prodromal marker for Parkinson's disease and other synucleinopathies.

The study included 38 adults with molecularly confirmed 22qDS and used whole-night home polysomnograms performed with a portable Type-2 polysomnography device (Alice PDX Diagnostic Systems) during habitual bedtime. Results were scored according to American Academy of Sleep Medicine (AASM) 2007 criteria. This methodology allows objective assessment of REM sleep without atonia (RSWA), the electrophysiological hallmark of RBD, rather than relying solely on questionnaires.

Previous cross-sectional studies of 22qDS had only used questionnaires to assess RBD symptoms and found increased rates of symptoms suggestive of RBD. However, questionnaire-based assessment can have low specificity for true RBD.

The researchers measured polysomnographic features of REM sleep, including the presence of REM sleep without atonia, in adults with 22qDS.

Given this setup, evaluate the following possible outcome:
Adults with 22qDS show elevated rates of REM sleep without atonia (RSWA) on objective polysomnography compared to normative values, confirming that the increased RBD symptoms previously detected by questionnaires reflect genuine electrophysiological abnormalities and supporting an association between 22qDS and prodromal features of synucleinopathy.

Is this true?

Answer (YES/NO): NO